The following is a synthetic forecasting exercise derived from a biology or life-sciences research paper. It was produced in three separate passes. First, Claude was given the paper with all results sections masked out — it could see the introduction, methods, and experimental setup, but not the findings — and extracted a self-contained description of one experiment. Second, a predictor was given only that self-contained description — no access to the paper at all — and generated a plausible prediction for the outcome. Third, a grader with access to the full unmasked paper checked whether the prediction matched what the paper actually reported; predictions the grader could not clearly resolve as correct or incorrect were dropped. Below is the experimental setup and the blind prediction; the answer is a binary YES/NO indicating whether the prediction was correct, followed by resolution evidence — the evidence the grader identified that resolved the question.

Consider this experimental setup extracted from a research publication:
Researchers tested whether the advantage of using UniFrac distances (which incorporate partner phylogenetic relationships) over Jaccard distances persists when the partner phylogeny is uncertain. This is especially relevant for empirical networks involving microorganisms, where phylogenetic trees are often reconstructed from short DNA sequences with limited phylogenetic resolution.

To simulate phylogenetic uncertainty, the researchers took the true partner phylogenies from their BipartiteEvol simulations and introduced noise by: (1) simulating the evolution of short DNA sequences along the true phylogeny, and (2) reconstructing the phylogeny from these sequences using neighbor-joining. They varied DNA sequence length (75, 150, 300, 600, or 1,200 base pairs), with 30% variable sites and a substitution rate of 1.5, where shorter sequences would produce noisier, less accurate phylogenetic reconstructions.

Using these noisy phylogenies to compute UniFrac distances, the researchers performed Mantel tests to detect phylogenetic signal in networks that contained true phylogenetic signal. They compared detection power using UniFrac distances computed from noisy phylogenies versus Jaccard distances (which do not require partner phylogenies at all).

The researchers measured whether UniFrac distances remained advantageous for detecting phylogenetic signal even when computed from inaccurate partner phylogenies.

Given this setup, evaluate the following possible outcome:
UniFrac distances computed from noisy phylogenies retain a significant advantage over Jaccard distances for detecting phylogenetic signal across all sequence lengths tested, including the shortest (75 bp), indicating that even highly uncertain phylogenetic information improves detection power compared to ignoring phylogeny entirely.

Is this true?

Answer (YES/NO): YES